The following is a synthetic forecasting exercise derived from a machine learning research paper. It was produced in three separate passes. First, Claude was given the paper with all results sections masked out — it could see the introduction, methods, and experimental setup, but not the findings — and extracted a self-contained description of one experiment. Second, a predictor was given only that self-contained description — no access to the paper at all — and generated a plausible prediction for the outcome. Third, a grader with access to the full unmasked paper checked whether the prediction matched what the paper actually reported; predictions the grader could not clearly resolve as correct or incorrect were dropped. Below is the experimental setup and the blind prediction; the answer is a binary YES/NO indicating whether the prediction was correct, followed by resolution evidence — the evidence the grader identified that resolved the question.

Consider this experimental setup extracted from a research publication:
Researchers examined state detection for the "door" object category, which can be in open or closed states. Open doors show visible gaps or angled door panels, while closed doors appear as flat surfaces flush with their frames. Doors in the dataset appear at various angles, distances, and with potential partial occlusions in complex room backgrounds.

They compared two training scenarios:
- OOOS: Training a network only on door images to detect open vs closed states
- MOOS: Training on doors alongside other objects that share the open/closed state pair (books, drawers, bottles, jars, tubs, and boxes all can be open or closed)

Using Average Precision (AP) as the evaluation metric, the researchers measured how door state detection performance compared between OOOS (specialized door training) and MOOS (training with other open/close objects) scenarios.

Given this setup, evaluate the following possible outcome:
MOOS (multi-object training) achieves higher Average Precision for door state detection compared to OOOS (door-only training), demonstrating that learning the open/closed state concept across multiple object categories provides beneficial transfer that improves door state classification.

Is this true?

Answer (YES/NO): NO